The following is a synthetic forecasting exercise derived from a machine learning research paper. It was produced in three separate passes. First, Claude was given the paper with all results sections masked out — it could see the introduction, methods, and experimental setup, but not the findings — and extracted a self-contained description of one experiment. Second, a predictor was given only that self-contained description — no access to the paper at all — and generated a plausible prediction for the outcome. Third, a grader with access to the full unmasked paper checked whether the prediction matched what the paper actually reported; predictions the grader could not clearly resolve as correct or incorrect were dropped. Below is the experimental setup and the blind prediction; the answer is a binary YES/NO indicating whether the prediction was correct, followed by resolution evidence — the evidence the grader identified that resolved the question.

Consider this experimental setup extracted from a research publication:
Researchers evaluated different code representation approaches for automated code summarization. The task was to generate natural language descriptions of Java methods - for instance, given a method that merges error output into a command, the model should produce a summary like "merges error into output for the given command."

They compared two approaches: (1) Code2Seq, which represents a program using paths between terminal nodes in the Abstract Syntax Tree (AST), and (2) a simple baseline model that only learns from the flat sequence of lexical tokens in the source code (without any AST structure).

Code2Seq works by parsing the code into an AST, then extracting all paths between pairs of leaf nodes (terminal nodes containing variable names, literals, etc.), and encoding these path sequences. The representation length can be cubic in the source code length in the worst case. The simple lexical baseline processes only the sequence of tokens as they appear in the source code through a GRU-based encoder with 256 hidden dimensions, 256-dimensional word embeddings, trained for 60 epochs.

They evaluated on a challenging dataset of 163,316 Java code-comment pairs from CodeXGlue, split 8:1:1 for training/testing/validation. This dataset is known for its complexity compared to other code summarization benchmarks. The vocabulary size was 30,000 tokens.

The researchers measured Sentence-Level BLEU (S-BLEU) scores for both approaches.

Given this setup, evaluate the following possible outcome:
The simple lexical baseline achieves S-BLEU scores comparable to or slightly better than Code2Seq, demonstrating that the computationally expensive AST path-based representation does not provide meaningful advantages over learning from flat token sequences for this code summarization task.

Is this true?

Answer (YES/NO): NO